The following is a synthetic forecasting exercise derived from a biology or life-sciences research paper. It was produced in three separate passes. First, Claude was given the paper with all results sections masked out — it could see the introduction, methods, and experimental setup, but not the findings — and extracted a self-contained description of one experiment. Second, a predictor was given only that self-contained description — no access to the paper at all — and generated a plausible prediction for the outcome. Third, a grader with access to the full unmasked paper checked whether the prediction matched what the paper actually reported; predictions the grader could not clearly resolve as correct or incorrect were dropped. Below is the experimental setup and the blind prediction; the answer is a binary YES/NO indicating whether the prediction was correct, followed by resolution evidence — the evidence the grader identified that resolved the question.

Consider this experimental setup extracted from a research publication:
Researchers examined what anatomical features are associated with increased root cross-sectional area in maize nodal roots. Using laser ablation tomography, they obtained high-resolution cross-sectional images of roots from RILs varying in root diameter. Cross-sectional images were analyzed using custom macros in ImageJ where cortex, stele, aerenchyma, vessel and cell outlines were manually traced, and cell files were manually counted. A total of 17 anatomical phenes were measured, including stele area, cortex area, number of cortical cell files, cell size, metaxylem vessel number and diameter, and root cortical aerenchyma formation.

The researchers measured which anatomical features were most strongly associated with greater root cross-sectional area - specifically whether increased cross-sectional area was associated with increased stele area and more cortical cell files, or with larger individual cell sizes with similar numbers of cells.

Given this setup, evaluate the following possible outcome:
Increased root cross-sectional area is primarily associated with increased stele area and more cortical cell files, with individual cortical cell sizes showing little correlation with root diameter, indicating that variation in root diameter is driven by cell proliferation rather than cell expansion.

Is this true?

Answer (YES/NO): NO